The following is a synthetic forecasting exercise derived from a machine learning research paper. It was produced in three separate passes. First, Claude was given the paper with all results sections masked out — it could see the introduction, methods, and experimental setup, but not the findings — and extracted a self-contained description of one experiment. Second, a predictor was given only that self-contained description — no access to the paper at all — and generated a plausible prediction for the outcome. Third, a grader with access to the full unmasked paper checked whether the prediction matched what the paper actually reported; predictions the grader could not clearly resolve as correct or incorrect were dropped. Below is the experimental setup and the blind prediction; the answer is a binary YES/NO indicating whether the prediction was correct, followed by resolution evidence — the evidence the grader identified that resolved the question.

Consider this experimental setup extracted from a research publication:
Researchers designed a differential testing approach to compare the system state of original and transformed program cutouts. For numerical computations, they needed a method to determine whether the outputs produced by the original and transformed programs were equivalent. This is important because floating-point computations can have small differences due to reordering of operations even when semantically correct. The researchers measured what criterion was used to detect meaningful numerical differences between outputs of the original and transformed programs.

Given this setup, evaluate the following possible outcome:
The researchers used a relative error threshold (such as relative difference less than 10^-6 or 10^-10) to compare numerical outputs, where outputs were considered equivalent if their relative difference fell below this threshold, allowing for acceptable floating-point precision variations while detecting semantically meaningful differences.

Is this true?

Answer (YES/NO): NO